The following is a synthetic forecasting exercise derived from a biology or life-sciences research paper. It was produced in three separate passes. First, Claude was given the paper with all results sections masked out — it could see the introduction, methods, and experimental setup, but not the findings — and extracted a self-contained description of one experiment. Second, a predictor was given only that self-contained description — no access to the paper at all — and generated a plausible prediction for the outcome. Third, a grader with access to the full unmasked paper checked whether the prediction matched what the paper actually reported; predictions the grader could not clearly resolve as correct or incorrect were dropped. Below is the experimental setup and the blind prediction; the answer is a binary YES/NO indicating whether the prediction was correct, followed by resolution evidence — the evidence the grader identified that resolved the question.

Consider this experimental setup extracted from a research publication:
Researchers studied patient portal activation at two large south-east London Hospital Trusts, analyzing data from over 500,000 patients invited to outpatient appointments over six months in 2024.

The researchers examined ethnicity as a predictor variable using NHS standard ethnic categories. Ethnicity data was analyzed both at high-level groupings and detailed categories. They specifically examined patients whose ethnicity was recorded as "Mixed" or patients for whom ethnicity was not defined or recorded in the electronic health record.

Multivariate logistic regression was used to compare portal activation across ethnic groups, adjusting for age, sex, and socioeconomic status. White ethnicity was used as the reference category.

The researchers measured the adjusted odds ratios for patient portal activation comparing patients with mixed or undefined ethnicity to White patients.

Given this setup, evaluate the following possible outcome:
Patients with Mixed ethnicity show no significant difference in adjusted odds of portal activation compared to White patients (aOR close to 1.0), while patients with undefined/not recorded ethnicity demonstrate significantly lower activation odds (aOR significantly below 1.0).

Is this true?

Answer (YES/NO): NO